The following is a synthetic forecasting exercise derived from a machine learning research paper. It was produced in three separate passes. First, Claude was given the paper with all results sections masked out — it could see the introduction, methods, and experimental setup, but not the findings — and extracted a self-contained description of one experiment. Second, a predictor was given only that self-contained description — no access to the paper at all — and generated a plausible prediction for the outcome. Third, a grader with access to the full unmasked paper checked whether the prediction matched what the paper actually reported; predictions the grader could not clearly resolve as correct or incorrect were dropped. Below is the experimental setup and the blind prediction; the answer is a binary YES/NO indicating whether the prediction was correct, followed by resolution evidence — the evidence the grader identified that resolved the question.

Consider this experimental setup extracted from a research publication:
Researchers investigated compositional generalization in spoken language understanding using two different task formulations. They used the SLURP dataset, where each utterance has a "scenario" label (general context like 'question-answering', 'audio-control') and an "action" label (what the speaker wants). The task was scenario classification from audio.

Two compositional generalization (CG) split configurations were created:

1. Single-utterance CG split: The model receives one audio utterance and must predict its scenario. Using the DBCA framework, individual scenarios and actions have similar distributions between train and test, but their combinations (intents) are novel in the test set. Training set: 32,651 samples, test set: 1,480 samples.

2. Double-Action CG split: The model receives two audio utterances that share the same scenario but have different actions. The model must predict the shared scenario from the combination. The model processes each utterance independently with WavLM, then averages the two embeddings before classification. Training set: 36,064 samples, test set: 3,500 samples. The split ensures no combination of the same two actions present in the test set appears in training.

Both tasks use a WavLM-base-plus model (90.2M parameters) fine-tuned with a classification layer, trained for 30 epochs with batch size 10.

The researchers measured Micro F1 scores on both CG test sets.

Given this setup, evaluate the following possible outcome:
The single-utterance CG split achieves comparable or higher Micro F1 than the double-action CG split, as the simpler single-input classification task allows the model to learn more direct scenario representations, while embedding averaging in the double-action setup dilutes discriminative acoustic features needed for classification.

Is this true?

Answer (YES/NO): NO